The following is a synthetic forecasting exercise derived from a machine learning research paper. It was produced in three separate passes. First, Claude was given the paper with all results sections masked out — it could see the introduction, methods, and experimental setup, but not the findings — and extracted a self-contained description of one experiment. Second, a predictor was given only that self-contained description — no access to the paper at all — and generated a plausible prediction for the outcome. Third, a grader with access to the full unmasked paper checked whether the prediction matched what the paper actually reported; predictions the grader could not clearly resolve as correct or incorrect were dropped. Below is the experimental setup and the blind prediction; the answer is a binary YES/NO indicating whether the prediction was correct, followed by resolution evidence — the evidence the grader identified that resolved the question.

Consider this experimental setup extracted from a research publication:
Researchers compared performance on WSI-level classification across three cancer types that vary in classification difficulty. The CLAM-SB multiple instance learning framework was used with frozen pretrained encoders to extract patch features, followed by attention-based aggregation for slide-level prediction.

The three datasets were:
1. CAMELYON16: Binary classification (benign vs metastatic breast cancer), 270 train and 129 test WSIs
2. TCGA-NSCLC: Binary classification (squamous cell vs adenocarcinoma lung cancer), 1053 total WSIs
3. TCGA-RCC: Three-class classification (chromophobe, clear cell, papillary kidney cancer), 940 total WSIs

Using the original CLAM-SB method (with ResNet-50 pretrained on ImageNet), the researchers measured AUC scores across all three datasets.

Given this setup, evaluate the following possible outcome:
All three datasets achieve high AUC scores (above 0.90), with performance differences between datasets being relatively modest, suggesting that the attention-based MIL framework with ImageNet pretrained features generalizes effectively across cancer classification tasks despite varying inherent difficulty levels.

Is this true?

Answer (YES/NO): YES